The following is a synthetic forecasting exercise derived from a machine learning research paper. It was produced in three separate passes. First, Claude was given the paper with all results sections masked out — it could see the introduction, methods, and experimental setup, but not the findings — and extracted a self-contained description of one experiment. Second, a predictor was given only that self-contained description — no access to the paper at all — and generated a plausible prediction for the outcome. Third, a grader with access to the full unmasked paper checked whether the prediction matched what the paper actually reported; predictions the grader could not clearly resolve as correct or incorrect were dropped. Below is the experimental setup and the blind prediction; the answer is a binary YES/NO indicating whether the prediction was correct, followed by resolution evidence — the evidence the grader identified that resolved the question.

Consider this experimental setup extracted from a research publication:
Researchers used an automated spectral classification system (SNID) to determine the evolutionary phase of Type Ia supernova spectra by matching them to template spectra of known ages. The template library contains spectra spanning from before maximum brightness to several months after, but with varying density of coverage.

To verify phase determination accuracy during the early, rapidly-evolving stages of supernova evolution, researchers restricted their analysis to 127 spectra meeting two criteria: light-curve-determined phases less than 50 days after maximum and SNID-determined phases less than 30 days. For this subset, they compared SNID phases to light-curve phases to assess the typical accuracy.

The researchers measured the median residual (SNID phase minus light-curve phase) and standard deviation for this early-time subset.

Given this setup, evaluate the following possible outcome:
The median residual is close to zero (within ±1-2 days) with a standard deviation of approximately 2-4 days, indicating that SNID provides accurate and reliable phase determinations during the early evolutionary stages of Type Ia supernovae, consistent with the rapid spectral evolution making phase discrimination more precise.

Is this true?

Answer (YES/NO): YES